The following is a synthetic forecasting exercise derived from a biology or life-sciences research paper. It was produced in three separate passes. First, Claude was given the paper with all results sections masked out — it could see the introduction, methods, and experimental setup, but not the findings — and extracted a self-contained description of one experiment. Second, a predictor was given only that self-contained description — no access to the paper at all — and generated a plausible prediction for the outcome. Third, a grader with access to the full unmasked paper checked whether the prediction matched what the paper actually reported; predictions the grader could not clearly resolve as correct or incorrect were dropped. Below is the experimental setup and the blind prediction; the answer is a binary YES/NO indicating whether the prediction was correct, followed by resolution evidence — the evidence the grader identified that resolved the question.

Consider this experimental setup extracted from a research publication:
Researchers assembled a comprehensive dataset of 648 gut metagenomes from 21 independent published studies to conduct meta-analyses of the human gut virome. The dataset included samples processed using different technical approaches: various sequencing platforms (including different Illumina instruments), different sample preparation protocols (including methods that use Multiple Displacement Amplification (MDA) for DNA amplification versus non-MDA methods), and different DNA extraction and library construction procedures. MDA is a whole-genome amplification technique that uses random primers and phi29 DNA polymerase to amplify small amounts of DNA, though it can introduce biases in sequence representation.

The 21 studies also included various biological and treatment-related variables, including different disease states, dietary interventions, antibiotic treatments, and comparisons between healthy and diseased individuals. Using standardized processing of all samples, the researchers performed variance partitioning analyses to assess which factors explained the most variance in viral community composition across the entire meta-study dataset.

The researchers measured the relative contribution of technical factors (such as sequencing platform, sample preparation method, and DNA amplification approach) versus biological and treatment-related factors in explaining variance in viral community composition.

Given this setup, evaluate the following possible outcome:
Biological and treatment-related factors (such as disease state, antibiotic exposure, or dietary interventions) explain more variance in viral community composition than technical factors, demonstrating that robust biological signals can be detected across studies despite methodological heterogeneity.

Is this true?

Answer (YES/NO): NO